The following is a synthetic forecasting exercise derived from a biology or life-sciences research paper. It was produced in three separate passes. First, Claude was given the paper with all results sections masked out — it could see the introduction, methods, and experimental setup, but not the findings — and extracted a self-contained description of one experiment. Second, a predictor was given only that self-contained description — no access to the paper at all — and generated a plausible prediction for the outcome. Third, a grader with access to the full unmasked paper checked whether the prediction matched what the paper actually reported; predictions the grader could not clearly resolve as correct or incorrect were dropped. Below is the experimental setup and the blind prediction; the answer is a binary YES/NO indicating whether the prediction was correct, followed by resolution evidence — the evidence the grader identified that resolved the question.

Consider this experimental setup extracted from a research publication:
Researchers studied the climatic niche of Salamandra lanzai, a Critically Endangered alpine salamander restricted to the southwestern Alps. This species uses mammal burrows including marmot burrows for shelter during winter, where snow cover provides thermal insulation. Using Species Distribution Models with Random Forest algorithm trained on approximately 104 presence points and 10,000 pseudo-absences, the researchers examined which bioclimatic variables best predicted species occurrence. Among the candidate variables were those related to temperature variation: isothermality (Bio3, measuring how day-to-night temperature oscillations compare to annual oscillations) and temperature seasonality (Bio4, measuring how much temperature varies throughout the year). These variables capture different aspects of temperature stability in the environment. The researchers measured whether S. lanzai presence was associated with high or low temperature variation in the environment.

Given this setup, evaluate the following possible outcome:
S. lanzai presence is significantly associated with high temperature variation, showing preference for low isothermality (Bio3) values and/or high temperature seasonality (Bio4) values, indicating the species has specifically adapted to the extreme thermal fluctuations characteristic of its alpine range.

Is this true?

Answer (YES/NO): NO